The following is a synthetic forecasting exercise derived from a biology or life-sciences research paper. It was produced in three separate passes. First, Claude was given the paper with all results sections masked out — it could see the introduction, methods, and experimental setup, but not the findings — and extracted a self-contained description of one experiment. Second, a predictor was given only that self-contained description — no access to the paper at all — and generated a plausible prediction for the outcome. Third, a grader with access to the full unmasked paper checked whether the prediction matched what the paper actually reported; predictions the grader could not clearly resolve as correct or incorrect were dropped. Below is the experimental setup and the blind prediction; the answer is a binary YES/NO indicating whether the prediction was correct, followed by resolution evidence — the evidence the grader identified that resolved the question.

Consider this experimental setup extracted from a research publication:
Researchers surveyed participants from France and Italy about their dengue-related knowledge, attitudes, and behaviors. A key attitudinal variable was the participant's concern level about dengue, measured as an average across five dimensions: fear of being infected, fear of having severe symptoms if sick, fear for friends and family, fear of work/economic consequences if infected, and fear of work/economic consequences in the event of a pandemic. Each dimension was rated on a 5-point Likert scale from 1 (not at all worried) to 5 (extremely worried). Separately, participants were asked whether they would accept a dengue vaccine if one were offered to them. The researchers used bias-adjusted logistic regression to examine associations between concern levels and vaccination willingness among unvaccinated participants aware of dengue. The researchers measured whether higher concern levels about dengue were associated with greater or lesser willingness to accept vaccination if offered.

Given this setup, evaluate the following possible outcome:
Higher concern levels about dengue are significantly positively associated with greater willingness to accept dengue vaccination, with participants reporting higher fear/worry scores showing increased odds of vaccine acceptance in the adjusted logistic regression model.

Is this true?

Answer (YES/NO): YES